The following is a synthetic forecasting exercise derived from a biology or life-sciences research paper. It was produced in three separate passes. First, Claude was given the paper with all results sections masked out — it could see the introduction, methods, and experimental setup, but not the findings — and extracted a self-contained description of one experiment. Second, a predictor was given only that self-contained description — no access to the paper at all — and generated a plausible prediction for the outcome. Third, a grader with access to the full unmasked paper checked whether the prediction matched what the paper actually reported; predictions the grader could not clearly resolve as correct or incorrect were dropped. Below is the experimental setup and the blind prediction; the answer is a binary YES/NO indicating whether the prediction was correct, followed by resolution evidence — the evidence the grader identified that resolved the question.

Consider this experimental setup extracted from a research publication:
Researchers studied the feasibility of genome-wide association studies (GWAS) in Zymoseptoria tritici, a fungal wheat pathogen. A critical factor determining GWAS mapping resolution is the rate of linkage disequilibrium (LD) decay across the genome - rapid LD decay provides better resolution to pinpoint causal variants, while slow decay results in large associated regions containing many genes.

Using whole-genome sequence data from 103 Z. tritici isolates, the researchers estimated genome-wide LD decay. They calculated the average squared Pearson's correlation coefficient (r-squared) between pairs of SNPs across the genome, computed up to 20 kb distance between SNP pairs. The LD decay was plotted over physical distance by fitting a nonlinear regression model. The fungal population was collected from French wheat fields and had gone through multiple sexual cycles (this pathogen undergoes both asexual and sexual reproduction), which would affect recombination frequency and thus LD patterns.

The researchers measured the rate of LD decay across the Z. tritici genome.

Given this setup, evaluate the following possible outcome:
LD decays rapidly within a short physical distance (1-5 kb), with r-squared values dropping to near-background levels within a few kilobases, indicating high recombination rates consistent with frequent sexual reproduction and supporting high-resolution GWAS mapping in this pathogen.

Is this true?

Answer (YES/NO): NO